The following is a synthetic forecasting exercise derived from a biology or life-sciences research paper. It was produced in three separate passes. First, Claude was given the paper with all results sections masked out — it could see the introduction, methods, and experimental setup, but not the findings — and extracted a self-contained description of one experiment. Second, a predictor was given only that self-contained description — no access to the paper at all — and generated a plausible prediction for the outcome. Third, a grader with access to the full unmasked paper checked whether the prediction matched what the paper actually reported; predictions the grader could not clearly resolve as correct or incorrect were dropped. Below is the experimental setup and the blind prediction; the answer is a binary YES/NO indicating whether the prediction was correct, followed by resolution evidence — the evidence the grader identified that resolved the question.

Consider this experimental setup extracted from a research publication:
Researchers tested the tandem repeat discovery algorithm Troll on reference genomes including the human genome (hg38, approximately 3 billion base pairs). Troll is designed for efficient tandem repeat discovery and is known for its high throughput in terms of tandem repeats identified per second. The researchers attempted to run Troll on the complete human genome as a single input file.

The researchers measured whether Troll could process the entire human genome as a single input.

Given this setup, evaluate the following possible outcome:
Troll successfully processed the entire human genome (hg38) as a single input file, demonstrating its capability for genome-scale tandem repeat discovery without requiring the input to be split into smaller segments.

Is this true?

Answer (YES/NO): NO